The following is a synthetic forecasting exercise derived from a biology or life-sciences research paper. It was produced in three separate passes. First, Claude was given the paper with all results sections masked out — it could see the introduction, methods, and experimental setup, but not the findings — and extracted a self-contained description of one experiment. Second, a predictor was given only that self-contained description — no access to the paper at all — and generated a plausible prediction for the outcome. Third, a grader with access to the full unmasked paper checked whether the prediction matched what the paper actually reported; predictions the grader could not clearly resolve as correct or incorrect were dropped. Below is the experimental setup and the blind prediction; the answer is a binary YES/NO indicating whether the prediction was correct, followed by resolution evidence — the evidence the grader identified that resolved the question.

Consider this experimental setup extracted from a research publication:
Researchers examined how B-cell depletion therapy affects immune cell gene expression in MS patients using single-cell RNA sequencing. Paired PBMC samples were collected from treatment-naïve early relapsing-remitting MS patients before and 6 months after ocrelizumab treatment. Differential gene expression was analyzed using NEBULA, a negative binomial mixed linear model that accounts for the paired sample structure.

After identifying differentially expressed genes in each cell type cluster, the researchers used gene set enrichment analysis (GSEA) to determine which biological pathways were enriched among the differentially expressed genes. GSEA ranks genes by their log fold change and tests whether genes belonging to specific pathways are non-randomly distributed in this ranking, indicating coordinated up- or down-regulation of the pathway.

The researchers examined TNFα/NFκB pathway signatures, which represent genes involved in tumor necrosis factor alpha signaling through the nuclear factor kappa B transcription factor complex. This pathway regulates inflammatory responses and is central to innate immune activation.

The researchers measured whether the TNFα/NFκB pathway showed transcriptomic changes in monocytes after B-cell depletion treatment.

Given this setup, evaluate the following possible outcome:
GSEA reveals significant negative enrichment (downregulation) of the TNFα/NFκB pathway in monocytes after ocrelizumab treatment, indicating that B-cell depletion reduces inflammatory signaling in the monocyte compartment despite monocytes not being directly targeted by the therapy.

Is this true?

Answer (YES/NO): NO